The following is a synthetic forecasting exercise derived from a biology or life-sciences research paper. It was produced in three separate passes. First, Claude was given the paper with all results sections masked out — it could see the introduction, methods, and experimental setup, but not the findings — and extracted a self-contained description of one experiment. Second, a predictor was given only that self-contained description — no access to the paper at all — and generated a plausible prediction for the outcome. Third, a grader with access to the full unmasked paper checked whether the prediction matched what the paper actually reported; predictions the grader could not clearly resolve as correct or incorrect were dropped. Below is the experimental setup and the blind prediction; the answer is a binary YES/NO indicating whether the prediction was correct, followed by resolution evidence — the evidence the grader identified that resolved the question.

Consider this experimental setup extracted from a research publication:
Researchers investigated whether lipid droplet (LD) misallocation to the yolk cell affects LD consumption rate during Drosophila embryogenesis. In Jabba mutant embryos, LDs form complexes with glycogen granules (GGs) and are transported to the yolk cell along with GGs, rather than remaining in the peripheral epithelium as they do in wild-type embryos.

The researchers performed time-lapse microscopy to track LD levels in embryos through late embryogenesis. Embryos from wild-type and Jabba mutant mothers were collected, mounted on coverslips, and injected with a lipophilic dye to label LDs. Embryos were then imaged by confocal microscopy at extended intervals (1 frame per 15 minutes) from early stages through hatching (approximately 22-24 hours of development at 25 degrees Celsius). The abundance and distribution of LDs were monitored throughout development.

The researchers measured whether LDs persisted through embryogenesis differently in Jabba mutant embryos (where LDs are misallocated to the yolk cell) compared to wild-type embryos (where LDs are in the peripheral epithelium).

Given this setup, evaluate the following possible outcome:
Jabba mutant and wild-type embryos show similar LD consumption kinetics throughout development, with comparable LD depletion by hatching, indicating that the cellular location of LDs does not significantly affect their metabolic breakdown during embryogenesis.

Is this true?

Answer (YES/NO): NO